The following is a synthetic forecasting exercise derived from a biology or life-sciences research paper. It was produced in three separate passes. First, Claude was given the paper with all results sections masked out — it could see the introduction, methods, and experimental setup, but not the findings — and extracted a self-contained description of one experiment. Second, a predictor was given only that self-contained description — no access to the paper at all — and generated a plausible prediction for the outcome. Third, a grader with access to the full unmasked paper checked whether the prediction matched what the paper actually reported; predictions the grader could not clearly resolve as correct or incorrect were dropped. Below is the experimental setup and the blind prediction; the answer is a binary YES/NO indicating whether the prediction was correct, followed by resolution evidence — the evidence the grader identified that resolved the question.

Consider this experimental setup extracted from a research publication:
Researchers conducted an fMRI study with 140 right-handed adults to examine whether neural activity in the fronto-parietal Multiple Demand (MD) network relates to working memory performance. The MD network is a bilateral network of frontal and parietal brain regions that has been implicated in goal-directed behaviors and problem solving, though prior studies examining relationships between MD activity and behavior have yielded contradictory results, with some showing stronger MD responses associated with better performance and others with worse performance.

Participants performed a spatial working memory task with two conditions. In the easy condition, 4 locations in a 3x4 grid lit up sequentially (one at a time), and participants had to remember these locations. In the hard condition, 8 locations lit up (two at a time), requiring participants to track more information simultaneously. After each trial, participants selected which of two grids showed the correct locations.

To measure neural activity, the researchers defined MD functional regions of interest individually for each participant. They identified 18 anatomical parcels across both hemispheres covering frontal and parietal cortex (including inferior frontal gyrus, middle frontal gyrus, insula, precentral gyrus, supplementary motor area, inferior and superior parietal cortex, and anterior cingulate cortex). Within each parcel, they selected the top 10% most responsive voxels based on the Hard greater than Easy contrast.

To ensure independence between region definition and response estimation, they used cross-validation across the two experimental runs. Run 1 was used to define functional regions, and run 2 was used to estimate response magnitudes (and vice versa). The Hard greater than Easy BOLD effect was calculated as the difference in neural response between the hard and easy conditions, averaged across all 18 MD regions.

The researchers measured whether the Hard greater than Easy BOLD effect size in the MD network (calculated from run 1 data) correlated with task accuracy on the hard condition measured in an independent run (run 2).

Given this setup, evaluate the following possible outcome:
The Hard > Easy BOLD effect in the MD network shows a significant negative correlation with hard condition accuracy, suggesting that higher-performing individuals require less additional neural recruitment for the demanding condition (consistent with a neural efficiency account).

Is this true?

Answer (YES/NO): NO